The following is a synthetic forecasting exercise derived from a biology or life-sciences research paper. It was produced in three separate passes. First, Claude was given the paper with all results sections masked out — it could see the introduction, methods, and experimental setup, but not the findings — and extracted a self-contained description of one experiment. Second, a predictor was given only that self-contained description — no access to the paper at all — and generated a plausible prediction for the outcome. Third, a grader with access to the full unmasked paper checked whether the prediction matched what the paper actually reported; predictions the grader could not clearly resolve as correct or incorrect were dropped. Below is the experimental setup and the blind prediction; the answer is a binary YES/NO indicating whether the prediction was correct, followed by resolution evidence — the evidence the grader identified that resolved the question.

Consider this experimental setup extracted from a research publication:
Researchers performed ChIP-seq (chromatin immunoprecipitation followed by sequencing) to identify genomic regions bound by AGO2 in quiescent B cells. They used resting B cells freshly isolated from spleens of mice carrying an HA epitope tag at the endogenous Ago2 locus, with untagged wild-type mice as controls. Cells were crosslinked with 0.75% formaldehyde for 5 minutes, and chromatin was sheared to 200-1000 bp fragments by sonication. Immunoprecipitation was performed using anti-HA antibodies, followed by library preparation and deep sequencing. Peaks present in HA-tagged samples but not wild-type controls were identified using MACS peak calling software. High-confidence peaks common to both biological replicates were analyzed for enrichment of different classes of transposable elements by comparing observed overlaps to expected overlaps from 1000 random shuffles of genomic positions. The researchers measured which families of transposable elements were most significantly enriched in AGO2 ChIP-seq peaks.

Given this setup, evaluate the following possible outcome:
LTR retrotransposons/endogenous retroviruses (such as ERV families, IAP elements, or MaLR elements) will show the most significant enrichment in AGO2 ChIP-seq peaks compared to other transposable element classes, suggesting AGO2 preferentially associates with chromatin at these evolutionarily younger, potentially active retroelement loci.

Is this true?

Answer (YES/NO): NO